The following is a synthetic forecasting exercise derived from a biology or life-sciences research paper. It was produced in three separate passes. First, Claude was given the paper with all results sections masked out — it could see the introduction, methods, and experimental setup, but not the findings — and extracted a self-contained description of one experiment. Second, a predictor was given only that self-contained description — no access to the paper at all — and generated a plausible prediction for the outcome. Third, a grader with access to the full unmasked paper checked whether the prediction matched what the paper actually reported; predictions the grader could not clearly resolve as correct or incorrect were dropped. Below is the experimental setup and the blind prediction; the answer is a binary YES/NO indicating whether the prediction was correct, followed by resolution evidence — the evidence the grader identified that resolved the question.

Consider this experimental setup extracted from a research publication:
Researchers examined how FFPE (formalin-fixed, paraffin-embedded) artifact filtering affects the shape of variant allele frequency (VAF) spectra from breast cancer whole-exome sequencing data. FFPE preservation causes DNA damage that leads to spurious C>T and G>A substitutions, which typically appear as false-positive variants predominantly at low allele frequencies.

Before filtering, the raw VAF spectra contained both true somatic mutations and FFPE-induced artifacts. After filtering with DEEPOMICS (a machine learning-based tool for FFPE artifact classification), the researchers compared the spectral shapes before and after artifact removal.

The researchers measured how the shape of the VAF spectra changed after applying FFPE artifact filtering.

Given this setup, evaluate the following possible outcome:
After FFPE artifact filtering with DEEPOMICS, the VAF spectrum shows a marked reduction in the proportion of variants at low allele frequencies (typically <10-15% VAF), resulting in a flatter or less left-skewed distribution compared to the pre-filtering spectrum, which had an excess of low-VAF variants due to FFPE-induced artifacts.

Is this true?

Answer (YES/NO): NO